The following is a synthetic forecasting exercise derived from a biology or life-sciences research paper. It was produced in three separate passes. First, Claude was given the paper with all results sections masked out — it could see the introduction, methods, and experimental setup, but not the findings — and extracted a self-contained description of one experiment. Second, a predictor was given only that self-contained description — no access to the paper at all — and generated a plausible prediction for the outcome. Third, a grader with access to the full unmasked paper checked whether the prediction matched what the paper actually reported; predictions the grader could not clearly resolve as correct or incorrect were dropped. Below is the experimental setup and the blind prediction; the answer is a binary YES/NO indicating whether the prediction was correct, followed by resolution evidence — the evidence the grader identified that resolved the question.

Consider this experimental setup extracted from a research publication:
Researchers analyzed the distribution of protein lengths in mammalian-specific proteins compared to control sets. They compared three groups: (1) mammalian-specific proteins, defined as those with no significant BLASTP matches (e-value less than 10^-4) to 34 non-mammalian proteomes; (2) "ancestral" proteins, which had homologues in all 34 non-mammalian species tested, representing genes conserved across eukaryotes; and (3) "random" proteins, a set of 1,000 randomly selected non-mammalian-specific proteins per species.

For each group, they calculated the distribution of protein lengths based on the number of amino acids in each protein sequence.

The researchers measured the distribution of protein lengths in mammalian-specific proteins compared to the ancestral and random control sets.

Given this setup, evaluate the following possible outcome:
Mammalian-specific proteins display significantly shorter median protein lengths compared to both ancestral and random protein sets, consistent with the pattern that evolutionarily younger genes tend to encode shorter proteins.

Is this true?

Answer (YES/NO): YES